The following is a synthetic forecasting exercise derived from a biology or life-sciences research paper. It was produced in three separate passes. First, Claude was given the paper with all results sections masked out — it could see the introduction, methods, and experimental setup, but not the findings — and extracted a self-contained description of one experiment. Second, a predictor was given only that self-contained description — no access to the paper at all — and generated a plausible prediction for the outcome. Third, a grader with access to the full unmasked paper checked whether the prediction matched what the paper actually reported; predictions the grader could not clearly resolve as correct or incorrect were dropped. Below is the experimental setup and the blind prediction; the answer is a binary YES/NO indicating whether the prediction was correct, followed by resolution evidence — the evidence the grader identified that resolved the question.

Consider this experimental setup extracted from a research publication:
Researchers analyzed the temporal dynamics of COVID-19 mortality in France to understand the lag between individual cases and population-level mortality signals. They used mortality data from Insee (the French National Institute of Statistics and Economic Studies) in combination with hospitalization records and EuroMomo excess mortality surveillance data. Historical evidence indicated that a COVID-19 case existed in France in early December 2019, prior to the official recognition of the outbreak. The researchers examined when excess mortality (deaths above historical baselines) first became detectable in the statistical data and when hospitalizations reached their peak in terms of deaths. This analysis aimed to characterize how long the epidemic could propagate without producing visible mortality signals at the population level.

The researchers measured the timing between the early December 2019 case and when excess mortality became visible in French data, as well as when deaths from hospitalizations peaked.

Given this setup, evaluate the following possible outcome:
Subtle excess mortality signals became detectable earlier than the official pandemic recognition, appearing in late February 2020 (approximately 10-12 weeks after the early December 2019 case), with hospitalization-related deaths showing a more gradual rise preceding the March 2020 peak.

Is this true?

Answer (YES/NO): NO